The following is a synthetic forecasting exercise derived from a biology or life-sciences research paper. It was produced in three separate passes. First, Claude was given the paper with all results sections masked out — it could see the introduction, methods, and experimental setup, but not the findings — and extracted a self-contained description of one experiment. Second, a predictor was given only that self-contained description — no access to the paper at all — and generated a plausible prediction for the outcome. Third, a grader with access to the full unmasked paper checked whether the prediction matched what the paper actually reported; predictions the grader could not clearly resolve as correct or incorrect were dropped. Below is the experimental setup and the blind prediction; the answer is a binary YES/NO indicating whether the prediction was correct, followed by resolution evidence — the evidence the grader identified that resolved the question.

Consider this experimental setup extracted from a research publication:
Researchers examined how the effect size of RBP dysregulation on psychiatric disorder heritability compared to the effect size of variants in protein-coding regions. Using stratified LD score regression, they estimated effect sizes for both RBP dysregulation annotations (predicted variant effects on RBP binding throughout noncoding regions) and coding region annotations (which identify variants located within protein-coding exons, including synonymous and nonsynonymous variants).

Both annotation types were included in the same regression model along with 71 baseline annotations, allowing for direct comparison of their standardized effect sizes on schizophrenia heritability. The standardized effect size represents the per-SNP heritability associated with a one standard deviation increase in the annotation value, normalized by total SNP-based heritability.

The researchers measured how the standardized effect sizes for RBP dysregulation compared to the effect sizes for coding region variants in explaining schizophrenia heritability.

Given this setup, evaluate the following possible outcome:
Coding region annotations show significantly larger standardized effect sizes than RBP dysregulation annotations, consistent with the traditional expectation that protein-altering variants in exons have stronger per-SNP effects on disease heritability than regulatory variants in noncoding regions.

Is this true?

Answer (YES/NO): NO